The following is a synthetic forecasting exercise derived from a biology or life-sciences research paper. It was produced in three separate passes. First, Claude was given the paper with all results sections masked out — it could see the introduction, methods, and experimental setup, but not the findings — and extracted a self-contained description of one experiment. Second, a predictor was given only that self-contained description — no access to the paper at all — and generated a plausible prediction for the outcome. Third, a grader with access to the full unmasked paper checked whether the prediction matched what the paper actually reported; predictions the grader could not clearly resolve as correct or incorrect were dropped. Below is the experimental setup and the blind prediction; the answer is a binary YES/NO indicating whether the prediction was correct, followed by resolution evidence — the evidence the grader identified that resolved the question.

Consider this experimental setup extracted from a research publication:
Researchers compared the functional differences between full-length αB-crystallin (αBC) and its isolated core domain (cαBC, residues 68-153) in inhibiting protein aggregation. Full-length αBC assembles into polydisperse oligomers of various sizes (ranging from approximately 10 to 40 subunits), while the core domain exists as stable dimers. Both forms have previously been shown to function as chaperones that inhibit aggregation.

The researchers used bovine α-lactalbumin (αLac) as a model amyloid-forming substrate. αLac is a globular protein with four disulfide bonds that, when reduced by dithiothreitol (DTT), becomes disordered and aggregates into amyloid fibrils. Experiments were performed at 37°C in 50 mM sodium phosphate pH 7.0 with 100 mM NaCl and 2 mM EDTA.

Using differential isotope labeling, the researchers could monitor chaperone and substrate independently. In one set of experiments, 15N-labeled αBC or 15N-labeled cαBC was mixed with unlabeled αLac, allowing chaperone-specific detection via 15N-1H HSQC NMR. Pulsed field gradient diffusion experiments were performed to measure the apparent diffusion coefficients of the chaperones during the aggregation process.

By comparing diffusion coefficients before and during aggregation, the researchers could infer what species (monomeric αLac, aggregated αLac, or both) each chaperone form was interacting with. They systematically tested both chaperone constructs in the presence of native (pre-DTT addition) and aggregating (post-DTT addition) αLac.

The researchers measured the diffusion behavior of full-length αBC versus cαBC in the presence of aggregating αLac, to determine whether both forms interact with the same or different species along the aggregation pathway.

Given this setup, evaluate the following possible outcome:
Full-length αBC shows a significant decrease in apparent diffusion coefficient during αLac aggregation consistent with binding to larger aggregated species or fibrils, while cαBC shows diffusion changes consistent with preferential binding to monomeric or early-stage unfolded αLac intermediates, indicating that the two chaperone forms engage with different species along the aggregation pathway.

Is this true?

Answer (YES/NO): NO